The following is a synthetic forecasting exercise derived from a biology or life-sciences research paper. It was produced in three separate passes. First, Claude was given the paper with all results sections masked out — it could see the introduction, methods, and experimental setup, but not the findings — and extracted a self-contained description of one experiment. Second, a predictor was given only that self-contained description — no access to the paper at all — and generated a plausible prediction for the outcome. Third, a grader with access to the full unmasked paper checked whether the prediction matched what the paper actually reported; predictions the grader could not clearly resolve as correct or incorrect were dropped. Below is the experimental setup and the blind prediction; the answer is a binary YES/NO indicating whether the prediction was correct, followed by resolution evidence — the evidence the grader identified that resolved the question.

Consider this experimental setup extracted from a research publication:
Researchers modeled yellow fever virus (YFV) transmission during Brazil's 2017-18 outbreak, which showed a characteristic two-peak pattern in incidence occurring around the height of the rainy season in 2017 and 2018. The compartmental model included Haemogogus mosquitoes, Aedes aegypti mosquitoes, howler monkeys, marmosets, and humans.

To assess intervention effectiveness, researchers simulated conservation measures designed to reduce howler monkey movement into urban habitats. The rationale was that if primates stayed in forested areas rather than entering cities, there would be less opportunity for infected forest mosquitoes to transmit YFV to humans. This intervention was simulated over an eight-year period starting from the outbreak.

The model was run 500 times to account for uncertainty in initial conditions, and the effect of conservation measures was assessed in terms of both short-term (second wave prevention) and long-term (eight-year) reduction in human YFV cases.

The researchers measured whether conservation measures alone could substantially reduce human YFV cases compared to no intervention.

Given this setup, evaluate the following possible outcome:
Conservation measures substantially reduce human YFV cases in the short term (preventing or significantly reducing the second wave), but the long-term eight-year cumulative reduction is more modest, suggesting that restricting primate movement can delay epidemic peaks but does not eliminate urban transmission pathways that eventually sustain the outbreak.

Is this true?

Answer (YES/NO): YES